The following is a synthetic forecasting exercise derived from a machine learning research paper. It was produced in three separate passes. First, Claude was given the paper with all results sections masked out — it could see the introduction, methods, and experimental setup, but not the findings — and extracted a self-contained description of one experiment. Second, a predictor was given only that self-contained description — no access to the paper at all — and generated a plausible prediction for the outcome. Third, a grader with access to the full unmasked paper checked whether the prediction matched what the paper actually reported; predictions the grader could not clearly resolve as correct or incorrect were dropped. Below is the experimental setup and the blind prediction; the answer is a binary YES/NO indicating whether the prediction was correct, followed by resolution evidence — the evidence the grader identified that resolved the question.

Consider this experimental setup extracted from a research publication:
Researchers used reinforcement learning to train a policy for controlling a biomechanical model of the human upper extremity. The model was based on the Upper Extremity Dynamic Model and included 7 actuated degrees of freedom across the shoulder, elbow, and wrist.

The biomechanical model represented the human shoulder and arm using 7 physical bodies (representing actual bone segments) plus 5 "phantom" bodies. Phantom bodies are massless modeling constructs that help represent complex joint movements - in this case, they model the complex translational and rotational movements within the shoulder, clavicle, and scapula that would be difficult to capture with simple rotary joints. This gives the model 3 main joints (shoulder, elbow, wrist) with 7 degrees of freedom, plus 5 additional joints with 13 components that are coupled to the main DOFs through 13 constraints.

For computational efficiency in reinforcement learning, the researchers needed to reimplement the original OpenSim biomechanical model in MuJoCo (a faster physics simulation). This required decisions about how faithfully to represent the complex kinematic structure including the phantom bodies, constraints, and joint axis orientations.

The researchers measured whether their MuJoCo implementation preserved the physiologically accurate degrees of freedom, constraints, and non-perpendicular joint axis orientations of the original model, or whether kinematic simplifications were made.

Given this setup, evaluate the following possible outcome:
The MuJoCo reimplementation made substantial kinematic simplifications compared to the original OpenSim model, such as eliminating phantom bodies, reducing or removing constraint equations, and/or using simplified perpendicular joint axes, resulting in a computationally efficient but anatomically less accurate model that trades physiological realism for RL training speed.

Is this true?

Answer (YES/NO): NO